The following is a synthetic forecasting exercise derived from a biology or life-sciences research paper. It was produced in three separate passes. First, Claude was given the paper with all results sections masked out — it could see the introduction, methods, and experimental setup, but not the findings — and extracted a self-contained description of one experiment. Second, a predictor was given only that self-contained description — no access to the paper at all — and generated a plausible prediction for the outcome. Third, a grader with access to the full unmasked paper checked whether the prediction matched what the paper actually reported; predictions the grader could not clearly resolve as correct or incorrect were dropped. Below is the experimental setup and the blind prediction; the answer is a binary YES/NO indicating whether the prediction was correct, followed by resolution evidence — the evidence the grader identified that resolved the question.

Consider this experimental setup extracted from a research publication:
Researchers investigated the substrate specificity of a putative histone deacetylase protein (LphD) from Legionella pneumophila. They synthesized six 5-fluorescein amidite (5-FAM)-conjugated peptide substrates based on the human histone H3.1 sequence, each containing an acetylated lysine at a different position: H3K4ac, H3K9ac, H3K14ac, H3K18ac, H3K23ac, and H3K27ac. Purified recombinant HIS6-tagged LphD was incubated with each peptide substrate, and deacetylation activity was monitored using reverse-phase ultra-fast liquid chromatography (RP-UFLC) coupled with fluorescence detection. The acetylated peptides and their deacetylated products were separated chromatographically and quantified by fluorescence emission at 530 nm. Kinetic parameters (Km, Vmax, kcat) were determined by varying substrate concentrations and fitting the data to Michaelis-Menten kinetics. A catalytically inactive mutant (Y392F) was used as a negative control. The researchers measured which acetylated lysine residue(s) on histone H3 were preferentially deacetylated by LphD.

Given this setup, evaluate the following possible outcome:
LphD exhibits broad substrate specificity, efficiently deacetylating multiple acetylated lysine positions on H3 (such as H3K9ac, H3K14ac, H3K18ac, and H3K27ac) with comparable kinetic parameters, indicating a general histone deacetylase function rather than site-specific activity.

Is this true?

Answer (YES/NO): NO